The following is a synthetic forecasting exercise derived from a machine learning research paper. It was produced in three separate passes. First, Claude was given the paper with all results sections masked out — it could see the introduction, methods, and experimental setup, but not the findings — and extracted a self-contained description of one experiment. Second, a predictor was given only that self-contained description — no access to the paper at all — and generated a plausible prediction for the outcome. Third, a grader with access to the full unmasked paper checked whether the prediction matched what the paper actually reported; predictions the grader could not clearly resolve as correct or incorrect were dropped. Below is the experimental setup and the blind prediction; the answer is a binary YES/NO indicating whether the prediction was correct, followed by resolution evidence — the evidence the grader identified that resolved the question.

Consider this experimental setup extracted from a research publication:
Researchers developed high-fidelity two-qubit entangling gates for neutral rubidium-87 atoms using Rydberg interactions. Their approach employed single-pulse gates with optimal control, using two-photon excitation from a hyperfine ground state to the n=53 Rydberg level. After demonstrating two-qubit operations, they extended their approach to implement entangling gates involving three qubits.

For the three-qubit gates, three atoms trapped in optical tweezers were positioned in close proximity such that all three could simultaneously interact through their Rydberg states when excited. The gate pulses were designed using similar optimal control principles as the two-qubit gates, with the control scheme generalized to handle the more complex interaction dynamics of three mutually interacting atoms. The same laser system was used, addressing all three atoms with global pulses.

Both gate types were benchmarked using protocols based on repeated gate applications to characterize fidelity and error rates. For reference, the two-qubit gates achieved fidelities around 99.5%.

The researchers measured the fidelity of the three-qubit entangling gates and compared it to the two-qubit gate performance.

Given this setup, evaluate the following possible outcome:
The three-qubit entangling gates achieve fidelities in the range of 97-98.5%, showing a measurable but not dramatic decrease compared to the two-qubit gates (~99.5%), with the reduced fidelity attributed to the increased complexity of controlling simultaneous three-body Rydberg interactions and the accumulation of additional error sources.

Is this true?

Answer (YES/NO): YES